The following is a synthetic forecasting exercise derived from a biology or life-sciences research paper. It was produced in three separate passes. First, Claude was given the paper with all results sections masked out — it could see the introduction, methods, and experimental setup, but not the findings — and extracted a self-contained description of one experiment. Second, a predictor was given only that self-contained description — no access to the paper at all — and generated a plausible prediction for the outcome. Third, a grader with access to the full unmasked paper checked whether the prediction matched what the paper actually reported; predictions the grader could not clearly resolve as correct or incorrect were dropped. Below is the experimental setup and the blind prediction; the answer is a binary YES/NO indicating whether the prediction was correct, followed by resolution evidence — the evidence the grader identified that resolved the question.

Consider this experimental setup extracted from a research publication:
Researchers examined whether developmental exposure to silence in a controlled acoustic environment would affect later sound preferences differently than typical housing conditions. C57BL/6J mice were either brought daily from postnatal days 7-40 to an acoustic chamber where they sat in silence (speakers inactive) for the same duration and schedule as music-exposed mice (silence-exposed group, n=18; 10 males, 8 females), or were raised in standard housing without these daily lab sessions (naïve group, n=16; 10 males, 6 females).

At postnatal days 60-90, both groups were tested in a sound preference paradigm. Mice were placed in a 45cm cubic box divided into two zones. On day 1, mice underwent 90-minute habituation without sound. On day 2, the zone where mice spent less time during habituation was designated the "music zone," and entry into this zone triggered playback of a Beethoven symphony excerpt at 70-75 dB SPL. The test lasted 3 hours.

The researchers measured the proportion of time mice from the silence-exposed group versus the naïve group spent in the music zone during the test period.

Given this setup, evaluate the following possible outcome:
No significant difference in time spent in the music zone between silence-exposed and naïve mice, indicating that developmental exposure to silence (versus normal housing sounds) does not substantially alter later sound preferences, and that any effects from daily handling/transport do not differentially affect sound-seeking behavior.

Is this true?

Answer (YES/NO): NO